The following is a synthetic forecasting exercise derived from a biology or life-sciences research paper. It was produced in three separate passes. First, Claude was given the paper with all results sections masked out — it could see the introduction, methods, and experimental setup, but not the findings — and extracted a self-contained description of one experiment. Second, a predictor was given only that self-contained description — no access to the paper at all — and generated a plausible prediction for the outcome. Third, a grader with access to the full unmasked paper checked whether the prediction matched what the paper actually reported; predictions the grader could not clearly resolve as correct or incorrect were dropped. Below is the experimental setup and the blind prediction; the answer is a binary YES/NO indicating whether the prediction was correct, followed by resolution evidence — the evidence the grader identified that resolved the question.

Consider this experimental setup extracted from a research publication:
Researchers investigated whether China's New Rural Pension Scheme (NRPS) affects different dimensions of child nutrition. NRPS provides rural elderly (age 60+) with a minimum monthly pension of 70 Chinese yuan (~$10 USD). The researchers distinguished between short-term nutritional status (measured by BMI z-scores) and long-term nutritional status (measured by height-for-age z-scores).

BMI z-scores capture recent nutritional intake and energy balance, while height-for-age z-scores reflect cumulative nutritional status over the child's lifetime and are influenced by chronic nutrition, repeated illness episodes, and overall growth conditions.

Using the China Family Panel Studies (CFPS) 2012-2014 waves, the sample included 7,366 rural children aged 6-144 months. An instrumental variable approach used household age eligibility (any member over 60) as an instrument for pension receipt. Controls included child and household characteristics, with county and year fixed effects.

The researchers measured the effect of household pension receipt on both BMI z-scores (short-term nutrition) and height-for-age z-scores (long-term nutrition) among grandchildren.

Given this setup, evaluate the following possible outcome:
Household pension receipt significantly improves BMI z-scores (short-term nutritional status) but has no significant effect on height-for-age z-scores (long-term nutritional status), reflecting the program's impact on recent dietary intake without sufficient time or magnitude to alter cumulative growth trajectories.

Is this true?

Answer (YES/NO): NO